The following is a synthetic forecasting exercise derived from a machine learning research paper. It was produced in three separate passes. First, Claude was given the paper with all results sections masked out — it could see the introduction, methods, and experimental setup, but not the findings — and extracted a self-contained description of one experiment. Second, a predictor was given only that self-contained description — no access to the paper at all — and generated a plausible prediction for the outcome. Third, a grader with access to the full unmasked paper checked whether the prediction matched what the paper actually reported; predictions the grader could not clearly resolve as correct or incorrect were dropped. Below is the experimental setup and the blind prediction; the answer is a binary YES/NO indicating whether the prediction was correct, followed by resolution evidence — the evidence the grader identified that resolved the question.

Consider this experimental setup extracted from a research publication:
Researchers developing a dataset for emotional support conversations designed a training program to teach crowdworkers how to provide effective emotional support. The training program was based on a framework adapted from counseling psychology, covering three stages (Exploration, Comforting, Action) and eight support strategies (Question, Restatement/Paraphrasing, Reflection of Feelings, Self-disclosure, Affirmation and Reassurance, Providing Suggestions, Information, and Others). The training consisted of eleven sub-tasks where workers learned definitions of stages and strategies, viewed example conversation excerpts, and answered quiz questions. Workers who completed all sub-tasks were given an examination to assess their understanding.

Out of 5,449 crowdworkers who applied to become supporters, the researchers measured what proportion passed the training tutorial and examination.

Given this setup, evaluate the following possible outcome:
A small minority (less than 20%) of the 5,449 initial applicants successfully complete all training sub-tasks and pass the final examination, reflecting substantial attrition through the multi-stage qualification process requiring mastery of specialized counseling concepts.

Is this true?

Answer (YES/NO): YES